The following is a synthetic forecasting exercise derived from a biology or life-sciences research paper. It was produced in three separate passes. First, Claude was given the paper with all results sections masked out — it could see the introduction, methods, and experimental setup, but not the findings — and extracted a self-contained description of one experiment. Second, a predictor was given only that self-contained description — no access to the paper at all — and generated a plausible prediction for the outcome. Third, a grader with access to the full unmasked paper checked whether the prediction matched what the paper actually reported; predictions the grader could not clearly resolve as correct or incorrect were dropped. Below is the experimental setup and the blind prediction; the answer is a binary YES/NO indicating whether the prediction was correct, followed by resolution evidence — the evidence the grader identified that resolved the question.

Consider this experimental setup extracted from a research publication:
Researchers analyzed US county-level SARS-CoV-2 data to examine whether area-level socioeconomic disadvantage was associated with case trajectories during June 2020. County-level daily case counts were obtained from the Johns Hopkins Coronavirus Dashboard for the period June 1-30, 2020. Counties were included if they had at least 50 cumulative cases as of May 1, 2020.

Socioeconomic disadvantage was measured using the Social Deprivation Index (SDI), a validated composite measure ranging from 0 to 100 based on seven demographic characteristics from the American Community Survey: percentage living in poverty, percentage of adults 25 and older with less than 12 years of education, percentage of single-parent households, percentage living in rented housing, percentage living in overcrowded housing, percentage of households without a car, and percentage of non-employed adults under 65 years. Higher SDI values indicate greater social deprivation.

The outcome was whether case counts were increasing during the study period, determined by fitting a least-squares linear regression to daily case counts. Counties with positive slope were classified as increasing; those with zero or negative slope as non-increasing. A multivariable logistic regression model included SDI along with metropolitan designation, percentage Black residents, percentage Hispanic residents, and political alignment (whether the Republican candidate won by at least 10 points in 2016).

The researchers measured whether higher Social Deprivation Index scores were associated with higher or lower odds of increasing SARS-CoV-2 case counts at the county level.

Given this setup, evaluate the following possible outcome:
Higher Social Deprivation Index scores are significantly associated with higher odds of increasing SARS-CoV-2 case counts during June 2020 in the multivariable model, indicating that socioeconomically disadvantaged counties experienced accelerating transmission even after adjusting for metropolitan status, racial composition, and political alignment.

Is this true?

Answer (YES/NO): NO